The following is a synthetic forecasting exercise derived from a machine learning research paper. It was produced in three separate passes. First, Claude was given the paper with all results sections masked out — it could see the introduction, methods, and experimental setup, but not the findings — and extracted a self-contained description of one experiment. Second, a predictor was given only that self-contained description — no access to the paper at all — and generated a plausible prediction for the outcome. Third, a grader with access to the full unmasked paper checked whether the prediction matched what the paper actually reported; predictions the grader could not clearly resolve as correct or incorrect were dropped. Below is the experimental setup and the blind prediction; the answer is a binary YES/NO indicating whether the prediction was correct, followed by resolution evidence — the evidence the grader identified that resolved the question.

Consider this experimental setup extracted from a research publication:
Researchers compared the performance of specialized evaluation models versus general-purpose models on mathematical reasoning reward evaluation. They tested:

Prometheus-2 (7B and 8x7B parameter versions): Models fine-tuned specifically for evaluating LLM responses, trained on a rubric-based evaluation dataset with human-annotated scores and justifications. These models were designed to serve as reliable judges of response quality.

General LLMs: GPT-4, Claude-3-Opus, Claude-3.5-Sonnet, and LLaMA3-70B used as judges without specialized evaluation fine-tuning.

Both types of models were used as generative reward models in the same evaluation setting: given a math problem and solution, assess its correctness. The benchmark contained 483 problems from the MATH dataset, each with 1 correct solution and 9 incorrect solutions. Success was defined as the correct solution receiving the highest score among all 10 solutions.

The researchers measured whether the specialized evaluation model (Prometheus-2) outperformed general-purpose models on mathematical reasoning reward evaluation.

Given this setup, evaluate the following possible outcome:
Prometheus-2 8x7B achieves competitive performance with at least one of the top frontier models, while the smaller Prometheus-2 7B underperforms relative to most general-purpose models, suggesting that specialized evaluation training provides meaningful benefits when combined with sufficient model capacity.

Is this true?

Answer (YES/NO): NO